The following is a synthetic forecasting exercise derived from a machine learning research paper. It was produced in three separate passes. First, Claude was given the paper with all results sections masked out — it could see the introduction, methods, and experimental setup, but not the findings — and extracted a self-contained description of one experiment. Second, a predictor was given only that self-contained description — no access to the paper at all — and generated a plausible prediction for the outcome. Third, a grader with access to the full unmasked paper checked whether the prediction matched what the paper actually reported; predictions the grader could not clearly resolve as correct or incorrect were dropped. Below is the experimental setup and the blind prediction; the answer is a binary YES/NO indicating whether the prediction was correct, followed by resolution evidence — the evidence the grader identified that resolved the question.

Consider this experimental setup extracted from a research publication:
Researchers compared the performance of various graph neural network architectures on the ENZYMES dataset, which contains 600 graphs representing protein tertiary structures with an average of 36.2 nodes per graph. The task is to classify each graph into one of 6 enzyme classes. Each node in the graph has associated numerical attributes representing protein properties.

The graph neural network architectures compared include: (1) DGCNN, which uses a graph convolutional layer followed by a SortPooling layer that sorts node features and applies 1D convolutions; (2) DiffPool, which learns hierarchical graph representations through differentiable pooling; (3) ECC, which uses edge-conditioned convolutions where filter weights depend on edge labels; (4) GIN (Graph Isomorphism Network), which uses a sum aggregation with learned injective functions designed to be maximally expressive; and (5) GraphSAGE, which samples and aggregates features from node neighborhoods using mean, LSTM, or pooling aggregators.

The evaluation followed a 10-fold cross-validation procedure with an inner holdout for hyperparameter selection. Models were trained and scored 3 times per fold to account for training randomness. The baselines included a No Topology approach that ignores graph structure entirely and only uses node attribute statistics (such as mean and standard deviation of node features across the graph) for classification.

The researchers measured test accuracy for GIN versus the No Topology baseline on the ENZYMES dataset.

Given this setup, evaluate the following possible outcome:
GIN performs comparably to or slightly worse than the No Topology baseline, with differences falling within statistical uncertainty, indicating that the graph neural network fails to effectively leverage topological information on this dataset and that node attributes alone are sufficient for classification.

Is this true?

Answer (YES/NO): NO